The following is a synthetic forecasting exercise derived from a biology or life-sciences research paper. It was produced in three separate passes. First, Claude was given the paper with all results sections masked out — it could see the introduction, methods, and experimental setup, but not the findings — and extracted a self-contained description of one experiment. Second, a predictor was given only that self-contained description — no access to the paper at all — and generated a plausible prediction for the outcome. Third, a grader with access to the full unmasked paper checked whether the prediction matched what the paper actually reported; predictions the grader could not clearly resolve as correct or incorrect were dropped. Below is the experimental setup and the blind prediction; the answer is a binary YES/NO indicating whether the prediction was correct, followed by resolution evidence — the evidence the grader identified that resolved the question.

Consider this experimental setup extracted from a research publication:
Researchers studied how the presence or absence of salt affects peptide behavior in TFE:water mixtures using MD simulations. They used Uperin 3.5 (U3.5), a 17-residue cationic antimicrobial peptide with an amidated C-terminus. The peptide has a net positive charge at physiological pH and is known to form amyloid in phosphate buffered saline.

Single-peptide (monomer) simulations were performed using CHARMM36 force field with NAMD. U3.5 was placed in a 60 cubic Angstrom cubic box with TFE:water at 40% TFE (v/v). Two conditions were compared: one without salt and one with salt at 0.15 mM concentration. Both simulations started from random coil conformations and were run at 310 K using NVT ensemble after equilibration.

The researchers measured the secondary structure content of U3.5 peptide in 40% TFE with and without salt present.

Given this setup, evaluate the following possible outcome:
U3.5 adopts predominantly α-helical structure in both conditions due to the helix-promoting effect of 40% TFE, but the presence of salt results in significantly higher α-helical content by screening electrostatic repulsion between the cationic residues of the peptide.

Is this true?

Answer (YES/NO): NO